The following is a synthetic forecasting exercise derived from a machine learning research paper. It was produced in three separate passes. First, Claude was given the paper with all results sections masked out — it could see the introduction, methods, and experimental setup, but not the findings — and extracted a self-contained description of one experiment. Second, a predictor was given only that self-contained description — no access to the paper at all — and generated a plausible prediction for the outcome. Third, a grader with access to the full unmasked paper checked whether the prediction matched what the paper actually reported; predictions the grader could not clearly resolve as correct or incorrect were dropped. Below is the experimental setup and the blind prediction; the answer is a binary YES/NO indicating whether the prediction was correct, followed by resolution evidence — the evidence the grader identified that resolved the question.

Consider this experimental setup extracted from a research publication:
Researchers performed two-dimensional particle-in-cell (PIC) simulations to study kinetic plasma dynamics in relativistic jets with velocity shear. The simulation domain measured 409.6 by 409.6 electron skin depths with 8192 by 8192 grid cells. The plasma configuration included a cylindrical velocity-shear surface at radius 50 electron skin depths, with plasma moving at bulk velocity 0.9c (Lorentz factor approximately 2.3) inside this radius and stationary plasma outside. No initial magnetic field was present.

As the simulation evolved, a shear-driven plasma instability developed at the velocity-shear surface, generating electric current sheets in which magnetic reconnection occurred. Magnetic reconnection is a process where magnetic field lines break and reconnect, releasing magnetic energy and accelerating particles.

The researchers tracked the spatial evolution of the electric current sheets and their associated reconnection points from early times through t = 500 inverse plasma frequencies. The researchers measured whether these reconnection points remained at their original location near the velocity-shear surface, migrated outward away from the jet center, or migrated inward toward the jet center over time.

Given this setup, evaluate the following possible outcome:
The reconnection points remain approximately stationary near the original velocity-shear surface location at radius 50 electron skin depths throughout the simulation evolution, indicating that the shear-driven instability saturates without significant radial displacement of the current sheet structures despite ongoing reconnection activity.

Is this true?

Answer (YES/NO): NO